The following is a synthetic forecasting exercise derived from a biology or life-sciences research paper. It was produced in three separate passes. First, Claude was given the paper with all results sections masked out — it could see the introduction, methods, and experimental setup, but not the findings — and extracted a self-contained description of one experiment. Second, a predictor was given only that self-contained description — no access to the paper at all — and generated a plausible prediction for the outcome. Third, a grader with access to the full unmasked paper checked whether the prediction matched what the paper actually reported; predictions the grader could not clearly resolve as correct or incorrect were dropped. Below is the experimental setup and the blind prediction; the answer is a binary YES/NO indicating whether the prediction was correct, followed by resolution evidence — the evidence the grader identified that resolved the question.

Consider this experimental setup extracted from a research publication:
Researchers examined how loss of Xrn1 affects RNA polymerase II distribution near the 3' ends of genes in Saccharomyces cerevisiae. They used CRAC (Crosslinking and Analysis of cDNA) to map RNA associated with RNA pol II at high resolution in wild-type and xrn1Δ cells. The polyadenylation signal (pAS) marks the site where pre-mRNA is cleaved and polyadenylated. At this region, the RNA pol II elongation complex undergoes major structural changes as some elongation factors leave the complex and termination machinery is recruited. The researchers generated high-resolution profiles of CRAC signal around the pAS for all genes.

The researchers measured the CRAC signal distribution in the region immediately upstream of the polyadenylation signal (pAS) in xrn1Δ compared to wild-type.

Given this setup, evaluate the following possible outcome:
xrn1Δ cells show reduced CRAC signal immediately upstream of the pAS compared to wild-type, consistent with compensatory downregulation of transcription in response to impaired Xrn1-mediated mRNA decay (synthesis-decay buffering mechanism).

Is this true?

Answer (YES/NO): NO